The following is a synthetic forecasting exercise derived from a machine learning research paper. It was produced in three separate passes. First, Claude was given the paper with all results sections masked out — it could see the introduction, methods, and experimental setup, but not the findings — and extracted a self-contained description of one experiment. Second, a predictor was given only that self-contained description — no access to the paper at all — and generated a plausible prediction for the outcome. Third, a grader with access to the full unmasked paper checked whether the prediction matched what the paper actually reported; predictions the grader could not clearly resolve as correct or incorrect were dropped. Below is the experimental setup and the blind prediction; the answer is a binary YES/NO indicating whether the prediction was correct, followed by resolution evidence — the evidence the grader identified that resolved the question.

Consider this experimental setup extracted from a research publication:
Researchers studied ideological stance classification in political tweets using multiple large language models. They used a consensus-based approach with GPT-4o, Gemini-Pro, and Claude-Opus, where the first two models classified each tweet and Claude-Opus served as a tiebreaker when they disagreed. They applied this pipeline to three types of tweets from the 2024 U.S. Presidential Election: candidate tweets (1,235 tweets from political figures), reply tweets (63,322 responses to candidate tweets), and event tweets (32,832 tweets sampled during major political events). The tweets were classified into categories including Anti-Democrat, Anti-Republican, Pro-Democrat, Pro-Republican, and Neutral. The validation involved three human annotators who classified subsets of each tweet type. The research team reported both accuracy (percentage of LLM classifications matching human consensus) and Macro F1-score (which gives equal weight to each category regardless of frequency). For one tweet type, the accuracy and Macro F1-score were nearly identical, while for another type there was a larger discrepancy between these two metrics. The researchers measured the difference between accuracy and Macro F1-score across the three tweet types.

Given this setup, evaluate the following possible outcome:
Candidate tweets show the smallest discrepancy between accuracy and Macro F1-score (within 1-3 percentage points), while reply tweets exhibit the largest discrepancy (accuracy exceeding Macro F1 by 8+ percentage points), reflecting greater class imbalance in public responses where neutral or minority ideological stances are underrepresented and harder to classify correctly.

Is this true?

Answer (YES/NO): NO